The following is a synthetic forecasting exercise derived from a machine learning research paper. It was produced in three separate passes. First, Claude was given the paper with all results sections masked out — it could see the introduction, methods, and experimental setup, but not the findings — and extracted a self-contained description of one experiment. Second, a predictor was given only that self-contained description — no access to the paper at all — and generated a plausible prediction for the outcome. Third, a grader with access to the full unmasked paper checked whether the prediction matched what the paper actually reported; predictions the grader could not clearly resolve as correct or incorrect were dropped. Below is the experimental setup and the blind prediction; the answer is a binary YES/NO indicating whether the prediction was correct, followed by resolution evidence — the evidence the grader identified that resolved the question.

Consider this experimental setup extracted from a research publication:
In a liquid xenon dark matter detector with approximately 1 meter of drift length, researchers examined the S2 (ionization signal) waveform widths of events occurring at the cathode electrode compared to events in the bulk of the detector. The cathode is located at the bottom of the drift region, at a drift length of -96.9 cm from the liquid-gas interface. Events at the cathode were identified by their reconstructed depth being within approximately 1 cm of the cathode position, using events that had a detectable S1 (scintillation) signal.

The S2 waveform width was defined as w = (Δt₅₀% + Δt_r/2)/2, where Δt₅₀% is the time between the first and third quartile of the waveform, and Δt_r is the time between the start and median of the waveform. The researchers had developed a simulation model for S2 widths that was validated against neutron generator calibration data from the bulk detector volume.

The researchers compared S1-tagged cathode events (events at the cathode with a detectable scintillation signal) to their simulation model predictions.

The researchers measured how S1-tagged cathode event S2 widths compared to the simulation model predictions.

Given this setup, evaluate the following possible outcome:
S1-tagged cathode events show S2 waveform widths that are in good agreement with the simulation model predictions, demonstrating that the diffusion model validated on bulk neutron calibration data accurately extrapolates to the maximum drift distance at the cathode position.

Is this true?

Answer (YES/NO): NO